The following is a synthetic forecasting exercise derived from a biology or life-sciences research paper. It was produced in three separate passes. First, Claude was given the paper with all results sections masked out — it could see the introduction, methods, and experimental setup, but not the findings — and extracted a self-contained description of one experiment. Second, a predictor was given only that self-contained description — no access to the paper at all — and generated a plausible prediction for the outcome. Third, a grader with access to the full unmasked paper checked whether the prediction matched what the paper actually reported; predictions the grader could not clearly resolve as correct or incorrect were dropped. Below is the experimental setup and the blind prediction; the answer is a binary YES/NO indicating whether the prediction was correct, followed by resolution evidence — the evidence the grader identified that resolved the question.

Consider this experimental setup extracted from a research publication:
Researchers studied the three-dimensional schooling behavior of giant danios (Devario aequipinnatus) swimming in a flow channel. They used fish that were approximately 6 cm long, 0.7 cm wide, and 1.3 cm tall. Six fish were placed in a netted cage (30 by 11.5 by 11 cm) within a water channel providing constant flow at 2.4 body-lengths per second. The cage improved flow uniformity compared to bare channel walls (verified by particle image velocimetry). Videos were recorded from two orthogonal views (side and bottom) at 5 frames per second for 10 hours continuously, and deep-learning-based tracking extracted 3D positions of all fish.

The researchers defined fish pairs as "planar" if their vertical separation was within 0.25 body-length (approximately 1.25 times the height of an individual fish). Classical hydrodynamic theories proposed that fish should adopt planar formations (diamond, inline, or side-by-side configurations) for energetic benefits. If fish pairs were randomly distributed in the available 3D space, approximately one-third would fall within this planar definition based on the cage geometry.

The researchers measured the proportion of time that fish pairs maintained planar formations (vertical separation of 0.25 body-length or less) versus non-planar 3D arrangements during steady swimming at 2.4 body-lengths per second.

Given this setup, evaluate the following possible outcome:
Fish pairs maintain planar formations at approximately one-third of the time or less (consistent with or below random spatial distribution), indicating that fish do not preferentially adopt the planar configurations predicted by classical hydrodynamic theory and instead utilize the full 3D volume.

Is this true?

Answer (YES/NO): YES